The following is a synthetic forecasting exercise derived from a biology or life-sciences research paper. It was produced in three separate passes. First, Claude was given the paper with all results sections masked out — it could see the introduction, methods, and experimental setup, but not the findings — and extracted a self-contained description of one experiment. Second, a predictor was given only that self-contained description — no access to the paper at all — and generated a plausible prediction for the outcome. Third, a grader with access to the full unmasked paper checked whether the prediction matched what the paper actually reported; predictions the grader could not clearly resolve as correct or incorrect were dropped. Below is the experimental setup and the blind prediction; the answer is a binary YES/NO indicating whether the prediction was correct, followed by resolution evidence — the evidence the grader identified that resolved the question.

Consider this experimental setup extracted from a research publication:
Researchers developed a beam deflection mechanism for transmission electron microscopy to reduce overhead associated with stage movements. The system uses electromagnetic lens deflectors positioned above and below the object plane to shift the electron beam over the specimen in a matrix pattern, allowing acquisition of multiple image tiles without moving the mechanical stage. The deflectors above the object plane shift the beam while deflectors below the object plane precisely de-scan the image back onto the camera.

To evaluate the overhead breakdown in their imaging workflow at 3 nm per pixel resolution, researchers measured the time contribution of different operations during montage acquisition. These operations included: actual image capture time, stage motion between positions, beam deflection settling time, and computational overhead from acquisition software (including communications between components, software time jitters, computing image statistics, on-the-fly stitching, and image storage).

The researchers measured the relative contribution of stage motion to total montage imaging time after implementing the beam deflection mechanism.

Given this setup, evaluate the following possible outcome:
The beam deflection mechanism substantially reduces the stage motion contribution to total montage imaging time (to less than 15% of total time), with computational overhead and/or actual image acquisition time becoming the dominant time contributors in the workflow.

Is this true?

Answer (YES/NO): YES